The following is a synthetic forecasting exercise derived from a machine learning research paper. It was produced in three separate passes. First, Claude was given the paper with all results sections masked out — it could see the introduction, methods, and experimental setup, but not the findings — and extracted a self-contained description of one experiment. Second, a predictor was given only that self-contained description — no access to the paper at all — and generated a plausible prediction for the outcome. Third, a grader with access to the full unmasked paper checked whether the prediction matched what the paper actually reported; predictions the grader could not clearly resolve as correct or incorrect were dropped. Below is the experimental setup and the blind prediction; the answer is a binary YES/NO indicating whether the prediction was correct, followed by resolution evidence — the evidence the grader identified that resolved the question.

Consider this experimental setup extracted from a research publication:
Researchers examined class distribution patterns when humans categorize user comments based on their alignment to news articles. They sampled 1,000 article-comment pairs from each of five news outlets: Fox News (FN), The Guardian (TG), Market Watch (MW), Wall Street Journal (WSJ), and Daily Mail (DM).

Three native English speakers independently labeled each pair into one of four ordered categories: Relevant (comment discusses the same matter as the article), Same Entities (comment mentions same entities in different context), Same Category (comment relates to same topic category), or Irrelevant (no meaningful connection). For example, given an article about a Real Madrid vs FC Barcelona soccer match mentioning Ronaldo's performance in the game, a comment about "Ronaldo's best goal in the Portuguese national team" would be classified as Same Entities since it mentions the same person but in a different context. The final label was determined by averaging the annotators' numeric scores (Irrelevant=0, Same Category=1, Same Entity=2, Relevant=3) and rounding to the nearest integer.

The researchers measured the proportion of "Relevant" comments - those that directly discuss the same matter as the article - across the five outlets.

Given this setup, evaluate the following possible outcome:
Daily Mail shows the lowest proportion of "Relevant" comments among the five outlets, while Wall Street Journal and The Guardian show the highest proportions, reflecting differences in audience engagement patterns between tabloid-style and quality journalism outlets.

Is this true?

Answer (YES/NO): NO